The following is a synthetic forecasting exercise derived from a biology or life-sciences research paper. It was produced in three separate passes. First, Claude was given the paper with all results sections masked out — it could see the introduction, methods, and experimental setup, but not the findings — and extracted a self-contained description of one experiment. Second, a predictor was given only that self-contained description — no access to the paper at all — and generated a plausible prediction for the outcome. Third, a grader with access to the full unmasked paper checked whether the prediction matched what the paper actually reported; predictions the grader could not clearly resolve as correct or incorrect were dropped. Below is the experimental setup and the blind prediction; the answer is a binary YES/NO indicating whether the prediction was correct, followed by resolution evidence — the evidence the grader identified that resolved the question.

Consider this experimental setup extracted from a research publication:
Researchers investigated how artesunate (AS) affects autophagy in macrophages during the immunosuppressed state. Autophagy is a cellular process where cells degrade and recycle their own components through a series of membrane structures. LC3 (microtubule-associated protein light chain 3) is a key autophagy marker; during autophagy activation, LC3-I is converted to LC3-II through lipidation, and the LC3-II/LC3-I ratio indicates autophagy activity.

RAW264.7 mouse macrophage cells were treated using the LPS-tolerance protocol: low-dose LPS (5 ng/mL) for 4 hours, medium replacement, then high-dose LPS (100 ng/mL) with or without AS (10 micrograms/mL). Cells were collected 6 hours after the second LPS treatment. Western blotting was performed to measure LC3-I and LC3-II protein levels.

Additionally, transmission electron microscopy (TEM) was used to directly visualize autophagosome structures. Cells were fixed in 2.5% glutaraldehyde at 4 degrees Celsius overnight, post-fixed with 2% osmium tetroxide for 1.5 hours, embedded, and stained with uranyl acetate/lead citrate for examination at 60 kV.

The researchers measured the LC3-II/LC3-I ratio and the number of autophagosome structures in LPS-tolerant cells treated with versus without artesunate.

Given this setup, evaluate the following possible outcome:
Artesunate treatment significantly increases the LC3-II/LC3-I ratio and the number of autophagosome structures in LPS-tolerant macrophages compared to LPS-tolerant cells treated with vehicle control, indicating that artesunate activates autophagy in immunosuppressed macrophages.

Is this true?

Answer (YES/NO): YES